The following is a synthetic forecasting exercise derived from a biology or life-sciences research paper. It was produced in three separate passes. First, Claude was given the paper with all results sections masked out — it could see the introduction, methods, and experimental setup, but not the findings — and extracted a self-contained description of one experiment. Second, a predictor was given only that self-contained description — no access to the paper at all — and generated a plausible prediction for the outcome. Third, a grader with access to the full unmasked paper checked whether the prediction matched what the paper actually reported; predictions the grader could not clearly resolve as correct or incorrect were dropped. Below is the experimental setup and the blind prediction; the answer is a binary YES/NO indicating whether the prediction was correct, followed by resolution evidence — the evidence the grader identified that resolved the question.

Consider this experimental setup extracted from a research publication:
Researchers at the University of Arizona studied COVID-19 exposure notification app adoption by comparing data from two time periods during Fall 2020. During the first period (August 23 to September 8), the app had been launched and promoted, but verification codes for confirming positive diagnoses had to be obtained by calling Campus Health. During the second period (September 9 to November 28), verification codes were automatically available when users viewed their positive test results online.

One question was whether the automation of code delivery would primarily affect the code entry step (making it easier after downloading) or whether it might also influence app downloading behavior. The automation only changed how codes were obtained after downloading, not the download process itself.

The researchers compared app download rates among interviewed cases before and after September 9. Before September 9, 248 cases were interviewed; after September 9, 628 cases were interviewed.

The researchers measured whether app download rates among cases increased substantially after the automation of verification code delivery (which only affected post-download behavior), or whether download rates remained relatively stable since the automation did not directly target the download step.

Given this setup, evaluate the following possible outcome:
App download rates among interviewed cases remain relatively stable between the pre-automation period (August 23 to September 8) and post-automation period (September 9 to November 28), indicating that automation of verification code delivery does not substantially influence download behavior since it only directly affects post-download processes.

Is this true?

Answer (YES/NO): NO